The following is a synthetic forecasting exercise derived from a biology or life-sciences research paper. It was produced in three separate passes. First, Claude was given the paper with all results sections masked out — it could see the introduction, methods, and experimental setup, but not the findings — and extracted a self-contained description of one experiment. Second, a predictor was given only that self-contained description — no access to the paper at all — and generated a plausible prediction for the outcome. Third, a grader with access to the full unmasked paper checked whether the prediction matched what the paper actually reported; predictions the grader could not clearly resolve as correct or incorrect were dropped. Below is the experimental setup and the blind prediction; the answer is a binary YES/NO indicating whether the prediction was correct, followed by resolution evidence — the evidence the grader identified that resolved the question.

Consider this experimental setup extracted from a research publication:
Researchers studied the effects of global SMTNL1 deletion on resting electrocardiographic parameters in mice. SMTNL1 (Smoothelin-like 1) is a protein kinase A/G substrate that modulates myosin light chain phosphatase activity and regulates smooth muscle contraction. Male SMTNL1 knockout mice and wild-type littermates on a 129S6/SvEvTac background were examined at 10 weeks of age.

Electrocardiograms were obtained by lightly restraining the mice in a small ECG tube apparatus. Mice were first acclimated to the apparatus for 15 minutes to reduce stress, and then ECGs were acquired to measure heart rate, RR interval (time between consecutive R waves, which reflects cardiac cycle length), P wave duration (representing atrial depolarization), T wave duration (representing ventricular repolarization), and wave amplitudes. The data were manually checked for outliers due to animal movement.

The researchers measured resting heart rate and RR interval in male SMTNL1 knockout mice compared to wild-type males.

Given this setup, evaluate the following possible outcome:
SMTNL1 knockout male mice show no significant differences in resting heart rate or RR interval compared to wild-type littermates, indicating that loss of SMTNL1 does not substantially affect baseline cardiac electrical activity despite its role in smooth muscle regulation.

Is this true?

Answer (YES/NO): NO